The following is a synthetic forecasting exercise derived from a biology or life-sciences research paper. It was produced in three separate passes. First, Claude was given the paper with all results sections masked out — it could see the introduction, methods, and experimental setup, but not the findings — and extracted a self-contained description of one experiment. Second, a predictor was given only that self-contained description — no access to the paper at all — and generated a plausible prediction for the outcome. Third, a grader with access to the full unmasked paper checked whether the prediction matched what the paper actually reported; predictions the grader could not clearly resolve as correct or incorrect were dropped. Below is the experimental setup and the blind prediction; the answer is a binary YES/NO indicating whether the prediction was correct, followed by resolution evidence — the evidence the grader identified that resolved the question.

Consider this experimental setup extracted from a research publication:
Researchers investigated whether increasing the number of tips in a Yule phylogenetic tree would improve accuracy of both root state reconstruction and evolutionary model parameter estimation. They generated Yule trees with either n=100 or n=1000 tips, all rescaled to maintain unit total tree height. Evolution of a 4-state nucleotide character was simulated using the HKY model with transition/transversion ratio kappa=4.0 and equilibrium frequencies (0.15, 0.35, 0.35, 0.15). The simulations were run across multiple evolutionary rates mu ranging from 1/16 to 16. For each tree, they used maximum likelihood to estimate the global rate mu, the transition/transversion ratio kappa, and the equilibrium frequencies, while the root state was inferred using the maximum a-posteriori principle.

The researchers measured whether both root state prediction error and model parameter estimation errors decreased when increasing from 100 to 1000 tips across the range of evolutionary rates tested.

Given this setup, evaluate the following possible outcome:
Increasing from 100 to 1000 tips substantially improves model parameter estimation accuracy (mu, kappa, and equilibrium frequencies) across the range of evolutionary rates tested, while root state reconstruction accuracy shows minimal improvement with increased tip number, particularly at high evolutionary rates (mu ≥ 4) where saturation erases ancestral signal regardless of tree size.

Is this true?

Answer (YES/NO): NO